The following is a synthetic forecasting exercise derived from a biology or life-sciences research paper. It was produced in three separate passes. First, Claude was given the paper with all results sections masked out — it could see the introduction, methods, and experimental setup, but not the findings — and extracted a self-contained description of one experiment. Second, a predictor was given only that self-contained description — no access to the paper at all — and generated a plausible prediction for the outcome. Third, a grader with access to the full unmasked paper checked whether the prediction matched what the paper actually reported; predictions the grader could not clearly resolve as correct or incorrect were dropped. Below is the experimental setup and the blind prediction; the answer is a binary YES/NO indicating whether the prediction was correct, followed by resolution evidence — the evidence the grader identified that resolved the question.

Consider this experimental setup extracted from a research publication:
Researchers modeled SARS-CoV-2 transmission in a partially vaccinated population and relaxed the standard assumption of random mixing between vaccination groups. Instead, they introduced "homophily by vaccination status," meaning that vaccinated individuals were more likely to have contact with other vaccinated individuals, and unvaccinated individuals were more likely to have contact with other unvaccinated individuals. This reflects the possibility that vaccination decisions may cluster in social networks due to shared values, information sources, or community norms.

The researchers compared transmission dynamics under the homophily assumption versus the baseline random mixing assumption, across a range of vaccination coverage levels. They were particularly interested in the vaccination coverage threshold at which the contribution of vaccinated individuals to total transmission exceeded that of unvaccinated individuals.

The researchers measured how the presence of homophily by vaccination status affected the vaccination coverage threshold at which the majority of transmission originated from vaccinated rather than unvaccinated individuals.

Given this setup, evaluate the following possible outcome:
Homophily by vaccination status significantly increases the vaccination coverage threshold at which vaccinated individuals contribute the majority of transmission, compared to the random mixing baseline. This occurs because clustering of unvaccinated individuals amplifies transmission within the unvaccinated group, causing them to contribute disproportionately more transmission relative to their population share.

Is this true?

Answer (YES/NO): NO